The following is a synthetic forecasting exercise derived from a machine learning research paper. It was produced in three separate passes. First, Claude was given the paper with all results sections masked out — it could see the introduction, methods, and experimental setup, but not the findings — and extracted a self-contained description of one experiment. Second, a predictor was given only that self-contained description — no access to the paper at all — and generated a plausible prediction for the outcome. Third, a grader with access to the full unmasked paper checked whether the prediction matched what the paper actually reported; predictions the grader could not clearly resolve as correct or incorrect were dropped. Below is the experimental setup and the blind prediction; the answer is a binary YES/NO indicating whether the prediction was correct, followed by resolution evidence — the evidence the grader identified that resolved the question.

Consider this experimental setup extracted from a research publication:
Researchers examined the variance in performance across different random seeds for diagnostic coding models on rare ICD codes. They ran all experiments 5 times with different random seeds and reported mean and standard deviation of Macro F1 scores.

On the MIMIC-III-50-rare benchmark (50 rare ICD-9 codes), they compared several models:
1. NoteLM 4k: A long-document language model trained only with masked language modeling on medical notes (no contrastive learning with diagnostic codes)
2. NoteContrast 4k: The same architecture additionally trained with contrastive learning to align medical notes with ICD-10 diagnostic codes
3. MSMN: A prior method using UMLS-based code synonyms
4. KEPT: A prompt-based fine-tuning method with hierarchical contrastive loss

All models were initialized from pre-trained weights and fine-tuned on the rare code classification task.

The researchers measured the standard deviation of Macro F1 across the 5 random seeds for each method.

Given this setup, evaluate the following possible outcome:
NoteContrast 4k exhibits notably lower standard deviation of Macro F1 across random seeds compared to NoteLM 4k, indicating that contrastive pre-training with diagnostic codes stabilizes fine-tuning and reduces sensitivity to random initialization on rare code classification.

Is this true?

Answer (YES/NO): YES